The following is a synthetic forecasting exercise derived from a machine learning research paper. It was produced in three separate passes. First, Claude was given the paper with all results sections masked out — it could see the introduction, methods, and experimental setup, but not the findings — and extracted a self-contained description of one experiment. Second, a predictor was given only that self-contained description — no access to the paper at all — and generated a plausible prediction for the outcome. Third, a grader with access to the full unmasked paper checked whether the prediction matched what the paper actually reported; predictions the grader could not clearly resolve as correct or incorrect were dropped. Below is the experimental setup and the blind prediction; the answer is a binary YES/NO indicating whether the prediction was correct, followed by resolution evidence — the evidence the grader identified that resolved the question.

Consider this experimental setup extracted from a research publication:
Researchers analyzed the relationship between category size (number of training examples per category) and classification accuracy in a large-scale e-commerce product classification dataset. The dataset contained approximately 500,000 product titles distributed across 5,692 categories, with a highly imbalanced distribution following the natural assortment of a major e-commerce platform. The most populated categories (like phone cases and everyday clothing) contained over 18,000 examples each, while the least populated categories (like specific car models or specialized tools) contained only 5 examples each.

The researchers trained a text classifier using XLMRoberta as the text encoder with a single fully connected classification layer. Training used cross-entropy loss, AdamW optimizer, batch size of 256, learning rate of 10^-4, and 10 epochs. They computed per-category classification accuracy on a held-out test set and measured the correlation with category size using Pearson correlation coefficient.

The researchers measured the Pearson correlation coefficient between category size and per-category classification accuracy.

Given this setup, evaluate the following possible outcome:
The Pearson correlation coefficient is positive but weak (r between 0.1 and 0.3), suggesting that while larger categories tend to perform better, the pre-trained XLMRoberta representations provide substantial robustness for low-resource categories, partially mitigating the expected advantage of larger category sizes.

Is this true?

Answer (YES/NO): YES